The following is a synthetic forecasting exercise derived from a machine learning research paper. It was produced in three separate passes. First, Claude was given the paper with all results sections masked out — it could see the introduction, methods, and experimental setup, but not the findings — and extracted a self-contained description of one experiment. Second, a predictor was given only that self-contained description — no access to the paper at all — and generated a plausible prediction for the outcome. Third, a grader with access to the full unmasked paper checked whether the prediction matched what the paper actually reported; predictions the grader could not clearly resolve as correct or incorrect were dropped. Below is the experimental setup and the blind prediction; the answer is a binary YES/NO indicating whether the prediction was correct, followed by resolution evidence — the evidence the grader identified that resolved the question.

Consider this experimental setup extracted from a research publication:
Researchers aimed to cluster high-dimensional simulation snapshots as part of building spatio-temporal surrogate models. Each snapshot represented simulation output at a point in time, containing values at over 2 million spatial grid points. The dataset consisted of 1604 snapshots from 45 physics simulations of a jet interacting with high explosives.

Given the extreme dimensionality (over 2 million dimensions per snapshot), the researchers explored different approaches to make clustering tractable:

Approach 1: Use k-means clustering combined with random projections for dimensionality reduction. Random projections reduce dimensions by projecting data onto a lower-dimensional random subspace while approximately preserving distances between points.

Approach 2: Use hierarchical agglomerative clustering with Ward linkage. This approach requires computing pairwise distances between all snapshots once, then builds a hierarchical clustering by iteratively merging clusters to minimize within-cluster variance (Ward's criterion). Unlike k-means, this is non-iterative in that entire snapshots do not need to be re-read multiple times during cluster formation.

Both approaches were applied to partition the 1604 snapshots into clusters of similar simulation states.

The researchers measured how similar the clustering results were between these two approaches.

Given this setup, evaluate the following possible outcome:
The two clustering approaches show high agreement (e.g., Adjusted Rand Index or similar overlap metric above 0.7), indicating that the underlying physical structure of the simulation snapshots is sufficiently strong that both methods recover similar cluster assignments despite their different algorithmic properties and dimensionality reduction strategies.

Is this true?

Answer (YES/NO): YES